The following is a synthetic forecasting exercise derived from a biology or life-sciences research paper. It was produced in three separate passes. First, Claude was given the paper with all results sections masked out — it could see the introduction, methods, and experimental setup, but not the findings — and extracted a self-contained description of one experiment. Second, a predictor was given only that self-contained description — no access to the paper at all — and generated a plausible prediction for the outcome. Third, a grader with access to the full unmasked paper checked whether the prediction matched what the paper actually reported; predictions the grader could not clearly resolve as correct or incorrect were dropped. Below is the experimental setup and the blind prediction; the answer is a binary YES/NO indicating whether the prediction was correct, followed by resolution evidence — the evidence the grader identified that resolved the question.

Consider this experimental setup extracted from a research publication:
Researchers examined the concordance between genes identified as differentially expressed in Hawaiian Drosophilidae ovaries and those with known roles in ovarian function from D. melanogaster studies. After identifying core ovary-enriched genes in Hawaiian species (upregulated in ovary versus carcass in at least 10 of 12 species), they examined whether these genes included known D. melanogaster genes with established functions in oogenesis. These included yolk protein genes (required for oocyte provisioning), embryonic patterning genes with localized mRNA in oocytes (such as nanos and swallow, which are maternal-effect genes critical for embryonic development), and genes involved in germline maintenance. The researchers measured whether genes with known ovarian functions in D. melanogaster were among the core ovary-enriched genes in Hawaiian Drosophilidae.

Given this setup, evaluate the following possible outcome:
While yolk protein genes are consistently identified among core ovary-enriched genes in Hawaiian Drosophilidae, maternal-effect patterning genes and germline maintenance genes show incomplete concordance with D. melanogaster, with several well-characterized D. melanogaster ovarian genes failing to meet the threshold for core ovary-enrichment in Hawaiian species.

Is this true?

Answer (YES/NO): NO